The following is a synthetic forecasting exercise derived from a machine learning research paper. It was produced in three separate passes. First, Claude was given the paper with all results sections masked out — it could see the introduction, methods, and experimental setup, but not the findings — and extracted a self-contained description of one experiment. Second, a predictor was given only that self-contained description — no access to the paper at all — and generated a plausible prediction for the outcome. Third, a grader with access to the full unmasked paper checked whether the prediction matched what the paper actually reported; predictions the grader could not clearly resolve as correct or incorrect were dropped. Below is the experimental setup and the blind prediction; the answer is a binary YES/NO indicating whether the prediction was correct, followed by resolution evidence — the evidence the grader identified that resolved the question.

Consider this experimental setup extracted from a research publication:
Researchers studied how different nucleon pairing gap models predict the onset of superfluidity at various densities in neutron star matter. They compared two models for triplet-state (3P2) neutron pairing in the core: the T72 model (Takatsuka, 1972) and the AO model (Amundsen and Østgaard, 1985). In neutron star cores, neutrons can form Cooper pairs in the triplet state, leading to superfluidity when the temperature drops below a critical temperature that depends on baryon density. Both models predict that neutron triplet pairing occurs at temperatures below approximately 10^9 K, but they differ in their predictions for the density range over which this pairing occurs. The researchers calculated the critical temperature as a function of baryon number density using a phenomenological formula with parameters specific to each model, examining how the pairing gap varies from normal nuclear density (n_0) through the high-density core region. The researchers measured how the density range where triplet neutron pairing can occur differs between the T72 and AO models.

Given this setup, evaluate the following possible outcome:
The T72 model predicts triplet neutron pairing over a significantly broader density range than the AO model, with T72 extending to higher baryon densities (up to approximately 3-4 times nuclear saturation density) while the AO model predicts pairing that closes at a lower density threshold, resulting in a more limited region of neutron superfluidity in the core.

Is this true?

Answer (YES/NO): NO